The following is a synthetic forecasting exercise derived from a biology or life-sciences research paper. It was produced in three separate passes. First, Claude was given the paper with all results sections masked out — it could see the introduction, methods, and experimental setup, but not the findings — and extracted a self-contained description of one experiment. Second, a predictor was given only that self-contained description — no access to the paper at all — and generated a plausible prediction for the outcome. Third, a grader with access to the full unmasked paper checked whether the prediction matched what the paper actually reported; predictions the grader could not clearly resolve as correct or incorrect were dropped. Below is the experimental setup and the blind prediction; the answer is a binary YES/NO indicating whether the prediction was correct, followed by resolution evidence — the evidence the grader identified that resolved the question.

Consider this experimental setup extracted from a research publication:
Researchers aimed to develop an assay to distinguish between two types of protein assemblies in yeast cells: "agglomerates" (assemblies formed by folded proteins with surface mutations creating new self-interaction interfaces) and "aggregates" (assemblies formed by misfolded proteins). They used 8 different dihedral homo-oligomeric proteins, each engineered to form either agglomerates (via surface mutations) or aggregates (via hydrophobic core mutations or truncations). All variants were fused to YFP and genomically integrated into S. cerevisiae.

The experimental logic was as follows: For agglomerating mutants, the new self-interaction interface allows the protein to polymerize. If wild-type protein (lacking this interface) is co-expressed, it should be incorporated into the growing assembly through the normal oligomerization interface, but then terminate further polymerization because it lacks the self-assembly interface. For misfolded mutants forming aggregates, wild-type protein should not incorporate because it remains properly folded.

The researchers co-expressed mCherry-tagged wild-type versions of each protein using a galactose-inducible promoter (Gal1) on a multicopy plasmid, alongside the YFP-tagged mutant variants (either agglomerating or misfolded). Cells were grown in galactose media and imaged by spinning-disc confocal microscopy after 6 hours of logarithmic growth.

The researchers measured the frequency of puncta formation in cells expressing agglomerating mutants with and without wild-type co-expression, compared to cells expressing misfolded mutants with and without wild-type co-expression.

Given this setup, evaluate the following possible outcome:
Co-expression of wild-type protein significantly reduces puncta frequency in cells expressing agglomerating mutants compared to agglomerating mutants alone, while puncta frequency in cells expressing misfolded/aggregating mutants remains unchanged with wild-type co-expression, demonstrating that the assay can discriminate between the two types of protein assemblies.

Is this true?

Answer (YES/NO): YES